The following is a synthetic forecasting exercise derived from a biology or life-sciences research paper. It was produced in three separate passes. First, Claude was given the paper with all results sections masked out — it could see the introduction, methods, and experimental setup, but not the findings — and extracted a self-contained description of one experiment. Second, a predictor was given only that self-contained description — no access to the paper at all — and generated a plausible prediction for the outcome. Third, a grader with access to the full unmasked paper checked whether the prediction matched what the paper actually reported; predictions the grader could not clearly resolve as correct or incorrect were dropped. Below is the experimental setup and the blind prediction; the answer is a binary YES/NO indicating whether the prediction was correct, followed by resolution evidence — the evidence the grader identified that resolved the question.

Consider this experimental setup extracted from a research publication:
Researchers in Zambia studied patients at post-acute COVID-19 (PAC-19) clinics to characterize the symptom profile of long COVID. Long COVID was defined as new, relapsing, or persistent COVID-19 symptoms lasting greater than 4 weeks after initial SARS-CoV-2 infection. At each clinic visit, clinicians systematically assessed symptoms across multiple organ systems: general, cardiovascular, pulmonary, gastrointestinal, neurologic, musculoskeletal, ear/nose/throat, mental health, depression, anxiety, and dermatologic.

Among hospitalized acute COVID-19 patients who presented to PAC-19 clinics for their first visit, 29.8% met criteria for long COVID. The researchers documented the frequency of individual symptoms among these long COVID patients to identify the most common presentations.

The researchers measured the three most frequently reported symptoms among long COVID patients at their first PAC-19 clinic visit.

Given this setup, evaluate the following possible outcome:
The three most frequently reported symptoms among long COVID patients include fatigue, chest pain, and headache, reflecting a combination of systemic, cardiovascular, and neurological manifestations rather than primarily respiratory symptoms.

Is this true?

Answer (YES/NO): NO